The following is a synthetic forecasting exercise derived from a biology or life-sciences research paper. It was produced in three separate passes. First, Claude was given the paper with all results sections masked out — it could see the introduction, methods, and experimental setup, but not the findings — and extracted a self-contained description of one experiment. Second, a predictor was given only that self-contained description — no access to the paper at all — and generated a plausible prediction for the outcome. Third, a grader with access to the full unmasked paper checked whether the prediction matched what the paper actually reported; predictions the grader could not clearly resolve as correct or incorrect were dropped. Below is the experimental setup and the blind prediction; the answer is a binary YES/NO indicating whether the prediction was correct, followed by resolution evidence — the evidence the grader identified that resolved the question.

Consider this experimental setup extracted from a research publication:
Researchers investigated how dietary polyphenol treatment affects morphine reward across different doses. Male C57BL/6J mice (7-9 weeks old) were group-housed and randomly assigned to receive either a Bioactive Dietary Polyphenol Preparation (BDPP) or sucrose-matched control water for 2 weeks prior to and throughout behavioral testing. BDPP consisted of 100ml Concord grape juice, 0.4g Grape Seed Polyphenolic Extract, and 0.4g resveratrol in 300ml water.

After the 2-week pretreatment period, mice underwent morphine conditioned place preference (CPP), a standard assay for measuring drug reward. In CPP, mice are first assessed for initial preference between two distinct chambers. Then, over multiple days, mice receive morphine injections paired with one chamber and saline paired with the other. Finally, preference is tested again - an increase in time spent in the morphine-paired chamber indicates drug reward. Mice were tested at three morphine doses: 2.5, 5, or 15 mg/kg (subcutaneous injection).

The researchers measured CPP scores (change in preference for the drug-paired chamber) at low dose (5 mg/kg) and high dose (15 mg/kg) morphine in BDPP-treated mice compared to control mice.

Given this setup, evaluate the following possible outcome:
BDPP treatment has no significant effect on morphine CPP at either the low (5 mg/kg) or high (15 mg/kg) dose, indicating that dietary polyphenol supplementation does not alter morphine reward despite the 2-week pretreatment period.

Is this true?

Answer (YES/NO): NO